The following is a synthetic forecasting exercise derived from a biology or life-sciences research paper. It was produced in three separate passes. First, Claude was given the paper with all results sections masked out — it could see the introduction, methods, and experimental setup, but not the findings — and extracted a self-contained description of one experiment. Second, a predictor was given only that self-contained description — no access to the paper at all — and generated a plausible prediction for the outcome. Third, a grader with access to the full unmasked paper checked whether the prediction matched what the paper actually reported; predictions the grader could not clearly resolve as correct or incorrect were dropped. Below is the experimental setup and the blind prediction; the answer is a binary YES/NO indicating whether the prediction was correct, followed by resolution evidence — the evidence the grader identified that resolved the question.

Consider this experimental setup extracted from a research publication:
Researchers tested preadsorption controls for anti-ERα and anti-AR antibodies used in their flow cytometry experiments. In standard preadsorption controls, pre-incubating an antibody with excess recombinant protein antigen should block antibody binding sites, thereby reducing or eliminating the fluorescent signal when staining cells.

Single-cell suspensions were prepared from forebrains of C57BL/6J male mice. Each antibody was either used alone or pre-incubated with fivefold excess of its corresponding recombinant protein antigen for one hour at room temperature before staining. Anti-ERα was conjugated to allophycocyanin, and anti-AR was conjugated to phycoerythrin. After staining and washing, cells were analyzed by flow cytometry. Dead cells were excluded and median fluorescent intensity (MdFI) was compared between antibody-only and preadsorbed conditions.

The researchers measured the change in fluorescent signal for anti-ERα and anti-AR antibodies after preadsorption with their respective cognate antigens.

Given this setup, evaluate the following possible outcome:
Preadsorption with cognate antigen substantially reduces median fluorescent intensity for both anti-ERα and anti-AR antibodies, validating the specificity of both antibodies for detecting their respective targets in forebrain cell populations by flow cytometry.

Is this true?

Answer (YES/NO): NO